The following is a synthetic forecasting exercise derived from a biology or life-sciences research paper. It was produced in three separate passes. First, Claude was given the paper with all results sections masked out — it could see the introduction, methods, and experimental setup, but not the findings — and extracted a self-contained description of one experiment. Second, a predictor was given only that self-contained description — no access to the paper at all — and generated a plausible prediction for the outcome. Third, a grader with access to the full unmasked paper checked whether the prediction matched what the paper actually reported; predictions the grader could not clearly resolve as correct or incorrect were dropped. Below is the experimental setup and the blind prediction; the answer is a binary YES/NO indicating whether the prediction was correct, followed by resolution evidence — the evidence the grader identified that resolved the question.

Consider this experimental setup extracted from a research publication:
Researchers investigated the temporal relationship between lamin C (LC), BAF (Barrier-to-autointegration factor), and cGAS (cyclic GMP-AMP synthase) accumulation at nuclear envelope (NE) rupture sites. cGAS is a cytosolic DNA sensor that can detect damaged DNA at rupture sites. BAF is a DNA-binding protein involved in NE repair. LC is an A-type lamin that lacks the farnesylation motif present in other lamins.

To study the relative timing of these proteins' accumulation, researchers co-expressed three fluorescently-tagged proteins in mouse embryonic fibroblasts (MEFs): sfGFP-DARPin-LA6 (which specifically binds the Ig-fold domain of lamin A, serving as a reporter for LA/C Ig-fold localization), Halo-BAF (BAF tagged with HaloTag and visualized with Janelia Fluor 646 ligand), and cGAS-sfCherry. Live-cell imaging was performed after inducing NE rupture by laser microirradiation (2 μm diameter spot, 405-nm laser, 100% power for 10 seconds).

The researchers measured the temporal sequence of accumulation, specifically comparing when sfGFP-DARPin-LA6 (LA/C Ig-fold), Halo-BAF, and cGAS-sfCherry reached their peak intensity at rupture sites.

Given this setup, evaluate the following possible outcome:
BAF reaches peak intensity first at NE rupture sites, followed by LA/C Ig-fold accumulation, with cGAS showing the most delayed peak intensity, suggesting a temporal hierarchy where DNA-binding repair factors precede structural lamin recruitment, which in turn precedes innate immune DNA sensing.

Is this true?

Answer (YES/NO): NO